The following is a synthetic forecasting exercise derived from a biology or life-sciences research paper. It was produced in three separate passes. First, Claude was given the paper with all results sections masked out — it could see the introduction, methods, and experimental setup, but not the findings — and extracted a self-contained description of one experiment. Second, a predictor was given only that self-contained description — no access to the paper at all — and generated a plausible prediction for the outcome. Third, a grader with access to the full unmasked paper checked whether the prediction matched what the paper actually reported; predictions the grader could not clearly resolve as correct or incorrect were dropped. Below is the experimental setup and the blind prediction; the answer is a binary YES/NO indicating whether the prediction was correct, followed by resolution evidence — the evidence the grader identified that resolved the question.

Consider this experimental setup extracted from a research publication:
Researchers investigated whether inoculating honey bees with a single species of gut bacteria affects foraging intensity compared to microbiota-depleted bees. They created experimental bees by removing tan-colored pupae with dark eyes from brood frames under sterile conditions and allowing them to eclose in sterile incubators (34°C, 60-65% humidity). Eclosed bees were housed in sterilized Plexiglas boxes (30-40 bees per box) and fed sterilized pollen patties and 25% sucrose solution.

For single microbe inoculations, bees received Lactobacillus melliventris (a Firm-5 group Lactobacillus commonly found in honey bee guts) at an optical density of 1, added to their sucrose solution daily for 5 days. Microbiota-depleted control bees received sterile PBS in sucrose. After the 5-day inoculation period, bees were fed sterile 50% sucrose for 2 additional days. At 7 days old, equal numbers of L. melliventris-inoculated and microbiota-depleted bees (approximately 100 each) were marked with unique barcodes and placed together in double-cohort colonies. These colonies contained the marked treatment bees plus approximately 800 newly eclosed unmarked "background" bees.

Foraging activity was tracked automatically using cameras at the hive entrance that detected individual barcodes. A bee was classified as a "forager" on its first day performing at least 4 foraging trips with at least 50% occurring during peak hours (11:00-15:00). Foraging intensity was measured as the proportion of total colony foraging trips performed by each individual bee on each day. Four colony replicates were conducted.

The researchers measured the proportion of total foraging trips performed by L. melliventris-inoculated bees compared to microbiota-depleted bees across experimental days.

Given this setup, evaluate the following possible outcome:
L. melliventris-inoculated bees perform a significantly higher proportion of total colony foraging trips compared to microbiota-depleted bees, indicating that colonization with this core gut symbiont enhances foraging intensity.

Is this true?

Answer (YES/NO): NO